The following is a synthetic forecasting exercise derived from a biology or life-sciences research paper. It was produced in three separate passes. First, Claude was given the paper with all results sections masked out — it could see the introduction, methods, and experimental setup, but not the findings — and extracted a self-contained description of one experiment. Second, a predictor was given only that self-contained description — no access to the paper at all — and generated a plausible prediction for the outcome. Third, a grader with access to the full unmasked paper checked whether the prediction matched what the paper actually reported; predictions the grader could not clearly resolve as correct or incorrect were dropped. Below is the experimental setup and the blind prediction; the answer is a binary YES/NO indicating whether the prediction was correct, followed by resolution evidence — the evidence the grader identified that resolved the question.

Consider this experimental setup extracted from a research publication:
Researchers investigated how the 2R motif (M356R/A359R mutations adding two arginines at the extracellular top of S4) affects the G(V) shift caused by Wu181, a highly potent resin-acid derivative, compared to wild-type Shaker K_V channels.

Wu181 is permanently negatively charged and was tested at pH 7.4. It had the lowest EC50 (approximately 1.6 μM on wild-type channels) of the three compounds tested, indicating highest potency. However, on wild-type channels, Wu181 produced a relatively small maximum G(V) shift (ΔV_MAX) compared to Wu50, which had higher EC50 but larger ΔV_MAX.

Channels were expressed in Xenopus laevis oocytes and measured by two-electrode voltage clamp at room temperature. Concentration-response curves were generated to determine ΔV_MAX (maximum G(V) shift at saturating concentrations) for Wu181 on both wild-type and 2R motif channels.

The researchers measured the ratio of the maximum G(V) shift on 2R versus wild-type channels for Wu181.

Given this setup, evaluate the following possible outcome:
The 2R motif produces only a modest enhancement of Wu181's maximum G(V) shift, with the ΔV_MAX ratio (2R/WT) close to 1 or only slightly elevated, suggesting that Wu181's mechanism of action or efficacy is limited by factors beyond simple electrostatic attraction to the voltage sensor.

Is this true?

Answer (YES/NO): NO